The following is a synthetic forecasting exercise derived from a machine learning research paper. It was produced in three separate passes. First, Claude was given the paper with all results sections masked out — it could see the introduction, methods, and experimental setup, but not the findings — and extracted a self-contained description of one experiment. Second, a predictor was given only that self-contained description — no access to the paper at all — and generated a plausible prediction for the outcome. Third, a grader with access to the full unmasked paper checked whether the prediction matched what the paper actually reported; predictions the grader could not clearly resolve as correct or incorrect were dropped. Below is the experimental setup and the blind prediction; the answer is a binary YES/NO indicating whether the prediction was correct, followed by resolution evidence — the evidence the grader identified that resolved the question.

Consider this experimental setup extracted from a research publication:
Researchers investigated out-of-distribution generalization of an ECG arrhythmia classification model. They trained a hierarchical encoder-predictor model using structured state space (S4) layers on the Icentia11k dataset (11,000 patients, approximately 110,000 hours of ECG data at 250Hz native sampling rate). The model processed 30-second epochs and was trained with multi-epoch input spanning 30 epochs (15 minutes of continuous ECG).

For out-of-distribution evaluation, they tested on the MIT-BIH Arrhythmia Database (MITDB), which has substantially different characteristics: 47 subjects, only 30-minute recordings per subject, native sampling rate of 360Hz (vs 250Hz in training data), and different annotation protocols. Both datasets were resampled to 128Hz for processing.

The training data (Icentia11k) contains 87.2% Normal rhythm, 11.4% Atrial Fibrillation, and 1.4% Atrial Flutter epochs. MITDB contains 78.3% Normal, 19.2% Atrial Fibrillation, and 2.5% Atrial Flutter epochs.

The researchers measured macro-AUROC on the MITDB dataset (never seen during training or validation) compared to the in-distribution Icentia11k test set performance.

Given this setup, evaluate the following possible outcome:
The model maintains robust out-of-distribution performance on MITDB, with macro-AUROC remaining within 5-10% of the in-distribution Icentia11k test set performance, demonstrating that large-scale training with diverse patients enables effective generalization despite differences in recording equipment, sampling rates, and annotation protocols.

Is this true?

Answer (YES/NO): YES